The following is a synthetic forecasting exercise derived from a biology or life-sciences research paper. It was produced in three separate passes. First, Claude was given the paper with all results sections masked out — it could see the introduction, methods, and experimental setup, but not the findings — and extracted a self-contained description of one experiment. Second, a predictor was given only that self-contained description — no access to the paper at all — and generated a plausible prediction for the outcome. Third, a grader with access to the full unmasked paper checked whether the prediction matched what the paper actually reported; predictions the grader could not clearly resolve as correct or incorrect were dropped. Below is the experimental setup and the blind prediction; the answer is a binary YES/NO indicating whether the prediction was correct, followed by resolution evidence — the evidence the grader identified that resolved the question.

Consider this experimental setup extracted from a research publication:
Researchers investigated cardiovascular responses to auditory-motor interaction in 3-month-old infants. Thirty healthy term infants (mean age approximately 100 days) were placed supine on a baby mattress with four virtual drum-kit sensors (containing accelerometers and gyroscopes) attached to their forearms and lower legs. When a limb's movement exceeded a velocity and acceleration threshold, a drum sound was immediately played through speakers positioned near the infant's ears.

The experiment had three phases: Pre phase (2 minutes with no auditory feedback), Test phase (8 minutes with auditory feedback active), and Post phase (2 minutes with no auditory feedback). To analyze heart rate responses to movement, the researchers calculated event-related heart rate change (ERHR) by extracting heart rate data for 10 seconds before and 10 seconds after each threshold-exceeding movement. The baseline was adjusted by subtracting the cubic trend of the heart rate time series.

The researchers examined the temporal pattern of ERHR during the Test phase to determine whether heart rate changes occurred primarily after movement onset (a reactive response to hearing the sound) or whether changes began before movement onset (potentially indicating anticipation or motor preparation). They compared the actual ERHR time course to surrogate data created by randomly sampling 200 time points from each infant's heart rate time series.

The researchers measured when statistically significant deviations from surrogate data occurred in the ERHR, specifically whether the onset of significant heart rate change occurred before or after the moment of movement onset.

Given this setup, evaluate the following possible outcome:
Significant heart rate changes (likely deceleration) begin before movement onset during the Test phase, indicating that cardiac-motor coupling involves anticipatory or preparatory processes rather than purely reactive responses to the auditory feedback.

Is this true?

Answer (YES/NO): NO